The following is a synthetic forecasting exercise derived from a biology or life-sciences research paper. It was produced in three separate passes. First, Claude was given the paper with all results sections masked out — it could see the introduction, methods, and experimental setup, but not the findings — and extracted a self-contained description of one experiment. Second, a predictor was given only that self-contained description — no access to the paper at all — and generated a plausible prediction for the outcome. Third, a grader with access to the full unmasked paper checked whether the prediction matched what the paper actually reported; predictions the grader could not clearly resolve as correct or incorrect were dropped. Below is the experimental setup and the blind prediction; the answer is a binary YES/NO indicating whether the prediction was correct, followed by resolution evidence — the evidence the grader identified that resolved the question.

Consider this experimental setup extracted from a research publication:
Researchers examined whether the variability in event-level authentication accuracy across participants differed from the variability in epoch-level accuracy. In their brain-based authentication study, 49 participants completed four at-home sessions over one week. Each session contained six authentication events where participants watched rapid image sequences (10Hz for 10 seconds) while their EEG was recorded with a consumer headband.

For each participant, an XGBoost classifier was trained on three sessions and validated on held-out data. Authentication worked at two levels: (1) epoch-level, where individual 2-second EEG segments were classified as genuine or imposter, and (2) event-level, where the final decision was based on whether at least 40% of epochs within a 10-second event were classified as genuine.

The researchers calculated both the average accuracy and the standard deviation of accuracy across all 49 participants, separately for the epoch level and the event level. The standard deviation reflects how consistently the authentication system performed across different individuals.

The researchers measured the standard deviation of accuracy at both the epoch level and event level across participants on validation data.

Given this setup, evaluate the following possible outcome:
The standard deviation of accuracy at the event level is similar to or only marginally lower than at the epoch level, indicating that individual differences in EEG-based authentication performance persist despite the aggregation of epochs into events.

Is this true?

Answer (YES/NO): NO